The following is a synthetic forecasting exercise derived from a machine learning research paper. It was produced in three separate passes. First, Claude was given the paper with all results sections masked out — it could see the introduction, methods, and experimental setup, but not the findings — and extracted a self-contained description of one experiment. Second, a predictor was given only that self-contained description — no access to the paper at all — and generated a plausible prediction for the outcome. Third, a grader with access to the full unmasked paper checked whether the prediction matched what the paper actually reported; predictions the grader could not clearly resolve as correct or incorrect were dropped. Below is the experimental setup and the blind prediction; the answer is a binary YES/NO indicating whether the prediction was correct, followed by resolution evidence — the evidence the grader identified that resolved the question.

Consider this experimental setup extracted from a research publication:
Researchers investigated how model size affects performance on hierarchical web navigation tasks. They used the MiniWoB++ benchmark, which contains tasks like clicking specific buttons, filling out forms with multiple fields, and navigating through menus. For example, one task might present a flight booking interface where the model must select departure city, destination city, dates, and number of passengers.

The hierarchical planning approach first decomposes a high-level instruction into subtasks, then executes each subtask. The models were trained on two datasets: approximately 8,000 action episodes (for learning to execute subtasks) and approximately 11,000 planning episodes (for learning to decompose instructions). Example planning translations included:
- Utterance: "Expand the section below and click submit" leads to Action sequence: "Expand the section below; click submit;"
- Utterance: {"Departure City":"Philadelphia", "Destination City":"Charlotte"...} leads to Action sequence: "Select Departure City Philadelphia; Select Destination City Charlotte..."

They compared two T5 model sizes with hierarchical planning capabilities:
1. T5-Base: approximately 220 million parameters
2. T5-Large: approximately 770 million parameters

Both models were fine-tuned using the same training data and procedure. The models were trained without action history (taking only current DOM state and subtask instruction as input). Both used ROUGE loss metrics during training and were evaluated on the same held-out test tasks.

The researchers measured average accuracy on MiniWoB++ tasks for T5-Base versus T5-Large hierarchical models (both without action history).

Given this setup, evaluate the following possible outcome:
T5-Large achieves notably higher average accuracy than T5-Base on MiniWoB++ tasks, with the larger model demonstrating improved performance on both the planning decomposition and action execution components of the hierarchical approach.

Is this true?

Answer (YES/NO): YES